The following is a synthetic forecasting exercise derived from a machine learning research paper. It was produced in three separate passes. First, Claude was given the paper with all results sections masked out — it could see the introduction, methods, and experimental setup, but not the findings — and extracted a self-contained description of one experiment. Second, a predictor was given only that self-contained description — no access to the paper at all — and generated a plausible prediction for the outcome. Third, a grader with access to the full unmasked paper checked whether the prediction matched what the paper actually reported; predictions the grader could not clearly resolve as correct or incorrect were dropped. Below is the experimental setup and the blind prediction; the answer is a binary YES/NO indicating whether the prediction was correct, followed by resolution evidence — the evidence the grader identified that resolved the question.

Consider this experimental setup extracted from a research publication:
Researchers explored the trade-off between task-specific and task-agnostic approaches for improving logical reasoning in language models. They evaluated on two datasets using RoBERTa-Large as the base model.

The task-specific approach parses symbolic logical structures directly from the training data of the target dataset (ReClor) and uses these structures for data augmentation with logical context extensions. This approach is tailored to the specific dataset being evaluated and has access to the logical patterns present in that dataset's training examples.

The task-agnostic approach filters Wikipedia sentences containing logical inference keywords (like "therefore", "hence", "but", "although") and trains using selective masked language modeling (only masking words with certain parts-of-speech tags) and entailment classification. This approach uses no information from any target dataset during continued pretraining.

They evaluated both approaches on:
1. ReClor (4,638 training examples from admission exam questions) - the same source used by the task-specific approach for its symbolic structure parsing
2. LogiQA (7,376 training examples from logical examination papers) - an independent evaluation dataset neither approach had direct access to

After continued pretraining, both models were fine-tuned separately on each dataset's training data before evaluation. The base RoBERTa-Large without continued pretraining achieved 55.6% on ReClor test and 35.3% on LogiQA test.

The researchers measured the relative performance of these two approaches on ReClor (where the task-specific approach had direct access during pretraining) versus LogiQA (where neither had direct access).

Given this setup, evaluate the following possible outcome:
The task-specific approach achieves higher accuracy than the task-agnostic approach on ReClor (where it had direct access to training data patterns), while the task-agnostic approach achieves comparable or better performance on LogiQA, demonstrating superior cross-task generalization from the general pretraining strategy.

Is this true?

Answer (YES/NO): YES